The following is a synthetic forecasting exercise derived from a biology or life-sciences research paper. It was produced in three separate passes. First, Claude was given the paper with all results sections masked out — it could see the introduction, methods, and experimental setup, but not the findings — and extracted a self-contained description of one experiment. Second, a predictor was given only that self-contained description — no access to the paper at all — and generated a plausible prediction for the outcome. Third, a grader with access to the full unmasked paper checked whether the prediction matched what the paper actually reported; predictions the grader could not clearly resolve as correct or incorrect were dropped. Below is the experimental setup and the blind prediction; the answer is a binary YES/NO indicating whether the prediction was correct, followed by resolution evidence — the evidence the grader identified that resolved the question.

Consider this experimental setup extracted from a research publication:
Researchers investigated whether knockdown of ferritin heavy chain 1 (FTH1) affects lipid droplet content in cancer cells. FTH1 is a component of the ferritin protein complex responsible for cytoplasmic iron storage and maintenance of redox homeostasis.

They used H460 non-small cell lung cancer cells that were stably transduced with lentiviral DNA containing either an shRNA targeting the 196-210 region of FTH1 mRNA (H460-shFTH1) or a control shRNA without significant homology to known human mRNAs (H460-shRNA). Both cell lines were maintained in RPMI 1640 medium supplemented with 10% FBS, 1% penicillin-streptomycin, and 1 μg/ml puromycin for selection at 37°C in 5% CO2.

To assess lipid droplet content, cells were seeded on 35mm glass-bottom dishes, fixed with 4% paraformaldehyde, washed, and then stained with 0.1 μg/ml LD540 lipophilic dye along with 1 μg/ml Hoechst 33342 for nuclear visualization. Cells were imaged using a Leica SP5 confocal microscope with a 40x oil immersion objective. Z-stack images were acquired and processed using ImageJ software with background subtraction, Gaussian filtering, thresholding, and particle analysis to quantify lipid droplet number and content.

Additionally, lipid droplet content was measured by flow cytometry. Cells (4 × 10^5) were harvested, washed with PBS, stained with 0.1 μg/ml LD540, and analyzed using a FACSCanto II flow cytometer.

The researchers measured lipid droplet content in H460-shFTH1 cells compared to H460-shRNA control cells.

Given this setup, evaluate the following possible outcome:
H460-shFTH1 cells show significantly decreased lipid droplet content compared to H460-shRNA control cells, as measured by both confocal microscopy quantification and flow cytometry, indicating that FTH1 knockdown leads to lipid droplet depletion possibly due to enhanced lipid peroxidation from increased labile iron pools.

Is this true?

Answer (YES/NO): YES